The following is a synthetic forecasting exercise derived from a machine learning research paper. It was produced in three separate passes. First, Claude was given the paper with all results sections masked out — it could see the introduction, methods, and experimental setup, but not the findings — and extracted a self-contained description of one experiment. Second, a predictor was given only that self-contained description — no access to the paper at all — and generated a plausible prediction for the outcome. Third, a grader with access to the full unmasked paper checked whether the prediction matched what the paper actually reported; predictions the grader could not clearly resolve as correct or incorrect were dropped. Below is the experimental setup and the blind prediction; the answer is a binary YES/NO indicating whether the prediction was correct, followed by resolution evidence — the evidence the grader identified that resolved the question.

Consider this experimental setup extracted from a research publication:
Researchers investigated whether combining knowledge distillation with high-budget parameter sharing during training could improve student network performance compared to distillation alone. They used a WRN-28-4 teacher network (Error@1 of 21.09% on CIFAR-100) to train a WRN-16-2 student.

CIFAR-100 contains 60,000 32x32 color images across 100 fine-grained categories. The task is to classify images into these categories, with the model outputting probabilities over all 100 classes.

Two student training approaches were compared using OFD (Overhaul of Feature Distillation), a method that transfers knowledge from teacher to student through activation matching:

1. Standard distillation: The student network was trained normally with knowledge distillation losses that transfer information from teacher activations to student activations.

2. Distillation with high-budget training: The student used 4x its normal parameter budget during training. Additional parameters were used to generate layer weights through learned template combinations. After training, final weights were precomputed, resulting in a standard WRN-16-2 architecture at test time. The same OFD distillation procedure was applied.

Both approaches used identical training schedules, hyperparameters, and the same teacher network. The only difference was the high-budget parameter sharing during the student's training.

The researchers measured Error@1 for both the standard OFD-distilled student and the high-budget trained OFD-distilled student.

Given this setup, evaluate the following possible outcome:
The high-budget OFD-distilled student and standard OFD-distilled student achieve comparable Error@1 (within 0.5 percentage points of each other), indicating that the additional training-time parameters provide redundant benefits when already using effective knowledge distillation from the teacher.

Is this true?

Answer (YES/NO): NO